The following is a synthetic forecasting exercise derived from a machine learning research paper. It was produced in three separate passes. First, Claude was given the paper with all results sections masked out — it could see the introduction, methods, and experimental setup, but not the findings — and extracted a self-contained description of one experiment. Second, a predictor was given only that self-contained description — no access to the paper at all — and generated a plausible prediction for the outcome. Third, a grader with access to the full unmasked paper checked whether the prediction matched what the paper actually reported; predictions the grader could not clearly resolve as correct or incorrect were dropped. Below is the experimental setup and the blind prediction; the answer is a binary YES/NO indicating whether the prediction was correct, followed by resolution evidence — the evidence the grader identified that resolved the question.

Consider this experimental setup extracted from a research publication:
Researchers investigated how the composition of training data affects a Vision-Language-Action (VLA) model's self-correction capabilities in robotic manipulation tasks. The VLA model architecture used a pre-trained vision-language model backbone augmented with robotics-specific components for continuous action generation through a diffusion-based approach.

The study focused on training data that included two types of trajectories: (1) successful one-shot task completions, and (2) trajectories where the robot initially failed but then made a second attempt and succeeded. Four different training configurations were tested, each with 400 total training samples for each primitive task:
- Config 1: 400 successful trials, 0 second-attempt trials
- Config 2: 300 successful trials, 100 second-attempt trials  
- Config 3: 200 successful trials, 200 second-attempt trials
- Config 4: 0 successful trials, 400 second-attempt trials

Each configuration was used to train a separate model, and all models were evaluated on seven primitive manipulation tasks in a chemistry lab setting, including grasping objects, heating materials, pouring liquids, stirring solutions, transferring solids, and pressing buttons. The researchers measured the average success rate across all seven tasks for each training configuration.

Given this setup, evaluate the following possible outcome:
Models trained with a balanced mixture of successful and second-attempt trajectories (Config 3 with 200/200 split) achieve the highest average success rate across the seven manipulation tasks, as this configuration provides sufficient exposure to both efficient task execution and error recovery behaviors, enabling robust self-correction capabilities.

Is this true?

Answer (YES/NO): NO